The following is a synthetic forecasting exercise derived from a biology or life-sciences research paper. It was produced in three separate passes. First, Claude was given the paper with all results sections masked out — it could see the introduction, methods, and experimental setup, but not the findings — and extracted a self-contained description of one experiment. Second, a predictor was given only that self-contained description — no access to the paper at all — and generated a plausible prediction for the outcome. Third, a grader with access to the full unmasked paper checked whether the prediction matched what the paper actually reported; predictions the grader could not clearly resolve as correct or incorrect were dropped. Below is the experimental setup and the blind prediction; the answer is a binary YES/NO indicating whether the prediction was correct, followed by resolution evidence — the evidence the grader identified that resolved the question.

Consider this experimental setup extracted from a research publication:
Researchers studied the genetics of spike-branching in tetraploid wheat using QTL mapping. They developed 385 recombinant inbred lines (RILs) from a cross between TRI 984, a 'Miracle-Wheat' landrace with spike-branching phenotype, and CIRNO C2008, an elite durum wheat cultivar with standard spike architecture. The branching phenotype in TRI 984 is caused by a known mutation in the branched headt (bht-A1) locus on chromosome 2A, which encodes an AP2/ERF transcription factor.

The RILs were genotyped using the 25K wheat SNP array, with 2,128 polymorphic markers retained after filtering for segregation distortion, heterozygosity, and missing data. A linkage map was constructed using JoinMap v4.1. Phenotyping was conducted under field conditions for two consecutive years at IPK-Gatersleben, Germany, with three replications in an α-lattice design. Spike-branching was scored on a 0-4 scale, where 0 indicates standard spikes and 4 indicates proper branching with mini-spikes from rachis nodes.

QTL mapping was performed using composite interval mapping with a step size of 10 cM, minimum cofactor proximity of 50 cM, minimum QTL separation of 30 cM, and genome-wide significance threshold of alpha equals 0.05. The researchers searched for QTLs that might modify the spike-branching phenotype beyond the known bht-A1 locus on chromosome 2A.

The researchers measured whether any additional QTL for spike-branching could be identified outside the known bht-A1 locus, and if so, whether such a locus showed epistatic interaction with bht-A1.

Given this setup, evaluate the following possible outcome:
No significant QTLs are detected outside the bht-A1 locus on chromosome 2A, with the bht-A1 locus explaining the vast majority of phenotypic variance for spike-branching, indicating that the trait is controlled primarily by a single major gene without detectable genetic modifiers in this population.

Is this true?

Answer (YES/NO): NO